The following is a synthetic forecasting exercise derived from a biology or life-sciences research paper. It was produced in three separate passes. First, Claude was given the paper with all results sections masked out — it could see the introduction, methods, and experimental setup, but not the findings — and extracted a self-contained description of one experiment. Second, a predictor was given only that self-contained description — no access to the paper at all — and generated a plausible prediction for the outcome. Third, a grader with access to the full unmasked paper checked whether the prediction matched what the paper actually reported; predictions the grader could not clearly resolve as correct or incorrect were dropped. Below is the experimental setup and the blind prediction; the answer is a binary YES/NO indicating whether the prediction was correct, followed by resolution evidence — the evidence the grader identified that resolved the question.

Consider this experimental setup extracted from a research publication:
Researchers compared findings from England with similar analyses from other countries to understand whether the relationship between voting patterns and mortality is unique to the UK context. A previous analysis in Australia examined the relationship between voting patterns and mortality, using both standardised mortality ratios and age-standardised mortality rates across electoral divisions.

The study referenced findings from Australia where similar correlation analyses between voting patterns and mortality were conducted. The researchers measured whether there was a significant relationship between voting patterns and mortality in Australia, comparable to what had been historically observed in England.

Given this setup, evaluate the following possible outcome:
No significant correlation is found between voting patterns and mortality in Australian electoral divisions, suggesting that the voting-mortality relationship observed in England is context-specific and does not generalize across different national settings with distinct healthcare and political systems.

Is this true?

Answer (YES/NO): YES